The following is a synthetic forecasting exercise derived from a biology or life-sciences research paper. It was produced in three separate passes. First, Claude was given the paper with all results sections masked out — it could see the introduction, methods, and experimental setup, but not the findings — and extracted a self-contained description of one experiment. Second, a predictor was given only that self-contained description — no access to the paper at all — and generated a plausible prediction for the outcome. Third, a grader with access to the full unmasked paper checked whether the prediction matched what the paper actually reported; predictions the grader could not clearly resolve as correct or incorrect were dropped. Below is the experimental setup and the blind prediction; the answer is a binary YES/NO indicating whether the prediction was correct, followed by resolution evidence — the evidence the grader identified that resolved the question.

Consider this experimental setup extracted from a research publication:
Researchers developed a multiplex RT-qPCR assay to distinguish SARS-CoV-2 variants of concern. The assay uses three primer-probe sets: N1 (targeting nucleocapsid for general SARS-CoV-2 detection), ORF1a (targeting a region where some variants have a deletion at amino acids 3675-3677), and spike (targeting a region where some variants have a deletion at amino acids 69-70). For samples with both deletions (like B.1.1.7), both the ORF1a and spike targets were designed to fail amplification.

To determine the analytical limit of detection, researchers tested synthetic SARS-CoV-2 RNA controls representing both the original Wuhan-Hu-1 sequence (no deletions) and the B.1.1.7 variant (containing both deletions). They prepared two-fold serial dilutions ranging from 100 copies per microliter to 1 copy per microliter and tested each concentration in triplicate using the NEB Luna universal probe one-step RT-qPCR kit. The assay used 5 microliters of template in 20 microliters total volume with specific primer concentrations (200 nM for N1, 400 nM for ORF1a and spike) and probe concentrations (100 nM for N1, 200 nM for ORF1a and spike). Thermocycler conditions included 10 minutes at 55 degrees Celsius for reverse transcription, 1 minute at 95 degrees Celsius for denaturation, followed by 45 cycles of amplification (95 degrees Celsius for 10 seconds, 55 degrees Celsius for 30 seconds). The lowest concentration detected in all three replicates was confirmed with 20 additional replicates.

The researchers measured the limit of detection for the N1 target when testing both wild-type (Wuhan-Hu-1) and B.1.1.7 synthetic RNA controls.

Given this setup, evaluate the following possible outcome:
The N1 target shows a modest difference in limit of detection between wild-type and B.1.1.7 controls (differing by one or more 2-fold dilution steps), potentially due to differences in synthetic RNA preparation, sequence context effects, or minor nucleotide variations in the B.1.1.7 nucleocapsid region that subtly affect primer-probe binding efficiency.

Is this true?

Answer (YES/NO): NO